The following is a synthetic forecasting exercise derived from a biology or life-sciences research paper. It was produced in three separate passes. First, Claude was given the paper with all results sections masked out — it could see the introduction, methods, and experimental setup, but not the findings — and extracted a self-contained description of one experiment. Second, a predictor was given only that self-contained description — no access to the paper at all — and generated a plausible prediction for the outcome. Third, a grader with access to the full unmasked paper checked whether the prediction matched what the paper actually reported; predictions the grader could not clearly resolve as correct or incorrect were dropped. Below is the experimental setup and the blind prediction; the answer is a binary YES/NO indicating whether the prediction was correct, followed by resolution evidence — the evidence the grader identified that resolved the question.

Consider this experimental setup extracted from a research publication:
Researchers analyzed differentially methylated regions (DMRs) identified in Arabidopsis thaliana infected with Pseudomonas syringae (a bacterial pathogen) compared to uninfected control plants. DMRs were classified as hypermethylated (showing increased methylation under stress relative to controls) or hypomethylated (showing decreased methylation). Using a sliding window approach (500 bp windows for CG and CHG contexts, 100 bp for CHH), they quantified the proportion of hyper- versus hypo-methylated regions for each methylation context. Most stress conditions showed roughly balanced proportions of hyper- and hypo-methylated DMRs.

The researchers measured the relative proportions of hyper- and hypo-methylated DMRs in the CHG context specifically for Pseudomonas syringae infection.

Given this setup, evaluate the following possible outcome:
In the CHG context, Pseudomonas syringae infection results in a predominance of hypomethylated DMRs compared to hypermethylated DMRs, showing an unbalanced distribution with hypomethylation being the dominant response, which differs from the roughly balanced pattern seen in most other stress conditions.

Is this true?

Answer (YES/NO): NO